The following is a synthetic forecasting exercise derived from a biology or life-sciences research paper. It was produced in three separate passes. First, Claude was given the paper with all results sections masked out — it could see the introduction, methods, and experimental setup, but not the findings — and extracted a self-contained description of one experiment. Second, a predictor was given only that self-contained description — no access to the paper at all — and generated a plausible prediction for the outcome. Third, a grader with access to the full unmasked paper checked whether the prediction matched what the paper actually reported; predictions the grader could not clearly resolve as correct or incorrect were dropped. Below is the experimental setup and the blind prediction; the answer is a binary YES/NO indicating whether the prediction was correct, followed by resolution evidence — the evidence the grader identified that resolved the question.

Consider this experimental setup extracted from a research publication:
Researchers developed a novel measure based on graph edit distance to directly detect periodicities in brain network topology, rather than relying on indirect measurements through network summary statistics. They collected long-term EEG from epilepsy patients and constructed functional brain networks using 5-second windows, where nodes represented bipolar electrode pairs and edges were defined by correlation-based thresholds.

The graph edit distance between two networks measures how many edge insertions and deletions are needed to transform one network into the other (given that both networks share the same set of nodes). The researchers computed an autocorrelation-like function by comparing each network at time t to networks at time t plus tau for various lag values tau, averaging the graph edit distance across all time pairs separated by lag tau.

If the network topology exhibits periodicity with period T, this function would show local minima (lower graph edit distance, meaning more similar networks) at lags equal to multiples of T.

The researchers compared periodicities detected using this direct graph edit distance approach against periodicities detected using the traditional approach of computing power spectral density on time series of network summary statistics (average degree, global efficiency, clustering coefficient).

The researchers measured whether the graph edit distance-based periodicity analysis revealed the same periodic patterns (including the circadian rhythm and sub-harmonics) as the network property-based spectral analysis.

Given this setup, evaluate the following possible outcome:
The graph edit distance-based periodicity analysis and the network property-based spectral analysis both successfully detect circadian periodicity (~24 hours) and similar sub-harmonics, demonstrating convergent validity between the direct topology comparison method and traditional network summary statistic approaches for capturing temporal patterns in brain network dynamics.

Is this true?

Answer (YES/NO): YES